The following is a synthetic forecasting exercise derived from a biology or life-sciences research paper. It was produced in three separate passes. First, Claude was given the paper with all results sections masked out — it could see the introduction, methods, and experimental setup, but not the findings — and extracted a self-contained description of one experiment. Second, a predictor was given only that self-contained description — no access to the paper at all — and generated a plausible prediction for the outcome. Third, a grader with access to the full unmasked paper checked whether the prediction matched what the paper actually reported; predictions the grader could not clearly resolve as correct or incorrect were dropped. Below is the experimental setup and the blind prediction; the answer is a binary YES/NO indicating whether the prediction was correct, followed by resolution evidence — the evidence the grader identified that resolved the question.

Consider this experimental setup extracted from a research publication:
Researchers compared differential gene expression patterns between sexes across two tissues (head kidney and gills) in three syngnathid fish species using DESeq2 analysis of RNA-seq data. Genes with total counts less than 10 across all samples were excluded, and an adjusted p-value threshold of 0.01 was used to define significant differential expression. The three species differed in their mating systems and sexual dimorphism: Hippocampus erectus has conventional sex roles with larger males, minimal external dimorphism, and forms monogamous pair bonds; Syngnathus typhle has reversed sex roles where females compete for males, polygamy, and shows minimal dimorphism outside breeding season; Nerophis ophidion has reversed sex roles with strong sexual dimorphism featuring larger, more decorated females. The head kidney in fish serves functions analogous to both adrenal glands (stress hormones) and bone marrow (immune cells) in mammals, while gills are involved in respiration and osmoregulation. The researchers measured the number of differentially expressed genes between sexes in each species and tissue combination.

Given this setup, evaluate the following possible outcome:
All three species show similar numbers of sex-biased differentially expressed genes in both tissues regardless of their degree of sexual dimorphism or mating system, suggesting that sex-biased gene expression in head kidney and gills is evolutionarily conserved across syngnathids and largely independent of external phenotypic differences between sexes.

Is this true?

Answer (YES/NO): NO